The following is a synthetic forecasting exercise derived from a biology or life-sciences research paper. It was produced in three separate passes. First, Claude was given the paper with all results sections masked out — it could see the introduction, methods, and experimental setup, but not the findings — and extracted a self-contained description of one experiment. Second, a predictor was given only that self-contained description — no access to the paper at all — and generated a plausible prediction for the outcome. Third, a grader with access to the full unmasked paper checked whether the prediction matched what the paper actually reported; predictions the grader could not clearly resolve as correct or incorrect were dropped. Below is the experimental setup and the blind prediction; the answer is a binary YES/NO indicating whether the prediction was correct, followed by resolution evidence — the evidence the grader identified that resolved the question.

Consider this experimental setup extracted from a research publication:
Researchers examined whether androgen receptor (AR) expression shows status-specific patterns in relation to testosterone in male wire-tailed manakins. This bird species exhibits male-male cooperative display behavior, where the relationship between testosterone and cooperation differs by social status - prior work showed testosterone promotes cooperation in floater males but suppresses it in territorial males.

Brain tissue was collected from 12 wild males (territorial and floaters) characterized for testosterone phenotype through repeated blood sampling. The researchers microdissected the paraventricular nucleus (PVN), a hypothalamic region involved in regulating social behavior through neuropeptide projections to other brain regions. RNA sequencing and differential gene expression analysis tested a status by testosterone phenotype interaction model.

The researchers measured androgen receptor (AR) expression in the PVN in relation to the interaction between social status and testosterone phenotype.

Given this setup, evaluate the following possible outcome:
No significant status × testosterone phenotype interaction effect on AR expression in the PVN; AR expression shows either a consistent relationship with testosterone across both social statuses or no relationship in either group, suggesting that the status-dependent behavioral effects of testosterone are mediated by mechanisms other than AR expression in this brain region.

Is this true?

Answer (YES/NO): NO